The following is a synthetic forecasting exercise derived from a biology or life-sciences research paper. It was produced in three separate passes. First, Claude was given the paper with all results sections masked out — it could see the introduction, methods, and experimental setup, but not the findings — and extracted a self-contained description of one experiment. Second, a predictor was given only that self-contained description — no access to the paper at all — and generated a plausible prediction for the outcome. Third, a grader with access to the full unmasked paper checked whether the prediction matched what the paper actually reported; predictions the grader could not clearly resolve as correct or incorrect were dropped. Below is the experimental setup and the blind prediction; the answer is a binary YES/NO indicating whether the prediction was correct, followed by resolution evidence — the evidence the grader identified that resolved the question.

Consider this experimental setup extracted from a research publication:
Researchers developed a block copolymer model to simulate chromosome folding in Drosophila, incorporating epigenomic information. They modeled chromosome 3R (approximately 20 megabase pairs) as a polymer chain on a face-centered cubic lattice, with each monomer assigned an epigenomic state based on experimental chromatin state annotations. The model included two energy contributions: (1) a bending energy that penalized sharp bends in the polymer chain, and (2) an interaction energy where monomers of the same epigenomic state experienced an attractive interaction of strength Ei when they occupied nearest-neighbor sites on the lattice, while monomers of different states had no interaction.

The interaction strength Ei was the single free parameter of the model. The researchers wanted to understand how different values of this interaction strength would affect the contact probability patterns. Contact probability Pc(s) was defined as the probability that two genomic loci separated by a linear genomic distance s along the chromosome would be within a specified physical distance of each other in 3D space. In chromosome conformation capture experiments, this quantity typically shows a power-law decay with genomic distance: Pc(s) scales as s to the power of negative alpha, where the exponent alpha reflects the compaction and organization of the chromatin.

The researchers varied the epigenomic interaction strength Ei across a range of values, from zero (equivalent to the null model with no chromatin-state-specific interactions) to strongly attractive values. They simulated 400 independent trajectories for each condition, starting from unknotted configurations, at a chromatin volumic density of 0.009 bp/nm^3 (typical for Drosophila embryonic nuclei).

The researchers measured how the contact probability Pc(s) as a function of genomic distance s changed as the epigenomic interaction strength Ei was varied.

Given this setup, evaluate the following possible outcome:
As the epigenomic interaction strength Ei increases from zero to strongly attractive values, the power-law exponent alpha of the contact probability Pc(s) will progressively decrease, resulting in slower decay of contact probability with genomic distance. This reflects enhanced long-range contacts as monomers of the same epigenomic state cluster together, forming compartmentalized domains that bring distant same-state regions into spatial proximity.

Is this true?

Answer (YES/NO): NO